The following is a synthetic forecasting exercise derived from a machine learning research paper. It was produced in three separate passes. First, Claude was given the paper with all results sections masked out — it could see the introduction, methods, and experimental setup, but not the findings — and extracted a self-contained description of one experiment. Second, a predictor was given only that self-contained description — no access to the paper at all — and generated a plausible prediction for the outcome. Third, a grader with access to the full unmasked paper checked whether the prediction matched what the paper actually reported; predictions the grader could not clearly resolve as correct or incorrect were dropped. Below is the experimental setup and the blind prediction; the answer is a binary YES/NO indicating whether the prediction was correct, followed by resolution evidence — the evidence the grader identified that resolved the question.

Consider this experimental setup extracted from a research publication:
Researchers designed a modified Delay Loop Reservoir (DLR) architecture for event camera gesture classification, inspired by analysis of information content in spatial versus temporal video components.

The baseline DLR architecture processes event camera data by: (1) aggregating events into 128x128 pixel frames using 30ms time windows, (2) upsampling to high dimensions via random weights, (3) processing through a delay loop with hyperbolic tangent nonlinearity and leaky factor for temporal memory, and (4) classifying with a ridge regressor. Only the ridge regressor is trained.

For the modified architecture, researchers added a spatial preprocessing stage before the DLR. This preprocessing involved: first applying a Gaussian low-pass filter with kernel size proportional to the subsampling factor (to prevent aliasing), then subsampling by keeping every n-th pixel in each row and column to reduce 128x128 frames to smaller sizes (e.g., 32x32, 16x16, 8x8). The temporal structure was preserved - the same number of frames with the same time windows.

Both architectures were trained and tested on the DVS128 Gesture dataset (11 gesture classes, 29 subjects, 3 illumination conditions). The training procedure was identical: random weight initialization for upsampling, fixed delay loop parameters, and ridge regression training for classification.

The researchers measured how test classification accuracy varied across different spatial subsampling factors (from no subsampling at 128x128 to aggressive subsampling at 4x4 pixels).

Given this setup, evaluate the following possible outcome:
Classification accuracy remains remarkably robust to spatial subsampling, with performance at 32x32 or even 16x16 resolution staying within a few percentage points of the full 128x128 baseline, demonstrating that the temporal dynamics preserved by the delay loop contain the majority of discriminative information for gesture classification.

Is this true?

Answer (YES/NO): NO